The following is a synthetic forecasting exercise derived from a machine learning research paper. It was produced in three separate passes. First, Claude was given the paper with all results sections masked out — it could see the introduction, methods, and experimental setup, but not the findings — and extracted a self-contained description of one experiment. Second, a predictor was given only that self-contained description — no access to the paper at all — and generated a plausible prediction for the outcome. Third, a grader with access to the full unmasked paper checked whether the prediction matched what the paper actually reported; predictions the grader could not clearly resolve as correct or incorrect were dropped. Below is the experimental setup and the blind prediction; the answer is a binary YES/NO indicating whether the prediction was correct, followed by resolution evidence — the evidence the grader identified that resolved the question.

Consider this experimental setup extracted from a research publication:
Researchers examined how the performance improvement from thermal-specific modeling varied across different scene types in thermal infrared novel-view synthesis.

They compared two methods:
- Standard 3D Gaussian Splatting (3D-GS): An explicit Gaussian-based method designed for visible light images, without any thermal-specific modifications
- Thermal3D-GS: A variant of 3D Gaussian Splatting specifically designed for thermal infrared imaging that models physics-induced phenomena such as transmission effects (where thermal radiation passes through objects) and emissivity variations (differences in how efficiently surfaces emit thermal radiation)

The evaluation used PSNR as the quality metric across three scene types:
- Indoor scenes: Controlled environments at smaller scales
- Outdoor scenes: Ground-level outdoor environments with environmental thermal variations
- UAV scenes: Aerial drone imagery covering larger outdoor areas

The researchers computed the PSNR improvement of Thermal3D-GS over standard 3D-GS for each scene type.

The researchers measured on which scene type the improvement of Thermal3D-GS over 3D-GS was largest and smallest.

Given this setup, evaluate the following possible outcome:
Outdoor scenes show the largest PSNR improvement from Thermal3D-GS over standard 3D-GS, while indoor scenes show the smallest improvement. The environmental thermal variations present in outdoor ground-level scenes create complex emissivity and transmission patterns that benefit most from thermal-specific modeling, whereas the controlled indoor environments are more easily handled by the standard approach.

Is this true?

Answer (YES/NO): NO